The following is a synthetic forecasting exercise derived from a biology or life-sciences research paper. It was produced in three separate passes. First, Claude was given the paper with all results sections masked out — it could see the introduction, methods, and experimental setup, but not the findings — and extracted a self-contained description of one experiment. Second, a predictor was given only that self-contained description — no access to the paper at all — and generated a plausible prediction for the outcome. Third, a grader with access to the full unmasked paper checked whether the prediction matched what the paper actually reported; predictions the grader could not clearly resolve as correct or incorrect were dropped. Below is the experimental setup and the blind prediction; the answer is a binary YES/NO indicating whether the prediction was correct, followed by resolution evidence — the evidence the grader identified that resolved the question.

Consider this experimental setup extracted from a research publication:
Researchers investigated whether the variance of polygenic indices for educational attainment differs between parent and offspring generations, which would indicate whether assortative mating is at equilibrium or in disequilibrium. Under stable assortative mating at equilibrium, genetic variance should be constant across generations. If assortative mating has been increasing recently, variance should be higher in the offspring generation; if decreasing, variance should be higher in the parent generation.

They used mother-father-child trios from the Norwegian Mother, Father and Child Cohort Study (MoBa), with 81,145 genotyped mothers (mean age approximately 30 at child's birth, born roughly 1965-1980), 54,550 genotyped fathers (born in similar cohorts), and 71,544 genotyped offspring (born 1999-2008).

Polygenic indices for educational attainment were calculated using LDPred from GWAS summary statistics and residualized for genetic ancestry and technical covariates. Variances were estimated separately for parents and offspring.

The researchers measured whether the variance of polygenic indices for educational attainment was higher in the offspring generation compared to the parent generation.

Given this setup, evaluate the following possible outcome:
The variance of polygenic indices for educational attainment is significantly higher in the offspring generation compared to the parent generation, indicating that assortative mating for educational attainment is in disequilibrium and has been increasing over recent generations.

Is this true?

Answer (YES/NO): YES